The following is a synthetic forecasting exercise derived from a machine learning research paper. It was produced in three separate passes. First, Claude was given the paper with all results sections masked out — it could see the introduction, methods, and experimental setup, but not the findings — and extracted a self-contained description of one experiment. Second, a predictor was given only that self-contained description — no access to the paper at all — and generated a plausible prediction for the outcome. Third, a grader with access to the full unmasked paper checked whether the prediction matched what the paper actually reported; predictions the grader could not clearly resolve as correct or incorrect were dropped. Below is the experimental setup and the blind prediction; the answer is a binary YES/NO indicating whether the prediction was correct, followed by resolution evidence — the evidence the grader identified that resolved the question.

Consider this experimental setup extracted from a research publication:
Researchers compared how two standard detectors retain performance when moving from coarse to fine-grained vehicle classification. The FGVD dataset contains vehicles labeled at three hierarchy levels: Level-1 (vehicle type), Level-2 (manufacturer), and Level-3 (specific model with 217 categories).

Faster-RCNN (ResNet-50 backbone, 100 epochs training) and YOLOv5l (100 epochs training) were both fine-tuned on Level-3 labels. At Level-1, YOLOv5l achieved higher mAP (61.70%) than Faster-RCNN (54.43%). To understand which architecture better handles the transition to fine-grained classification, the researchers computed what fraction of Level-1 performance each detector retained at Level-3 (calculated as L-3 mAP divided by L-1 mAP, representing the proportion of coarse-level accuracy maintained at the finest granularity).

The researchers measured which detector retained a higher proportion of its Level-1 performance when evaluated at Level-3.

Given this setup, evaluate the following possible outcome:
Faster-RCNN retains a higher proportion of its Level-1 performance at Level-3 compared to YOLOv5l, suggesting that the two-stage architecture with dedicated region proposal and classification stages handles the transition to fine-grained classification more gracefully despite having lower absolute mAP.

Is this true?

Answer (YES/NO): YES